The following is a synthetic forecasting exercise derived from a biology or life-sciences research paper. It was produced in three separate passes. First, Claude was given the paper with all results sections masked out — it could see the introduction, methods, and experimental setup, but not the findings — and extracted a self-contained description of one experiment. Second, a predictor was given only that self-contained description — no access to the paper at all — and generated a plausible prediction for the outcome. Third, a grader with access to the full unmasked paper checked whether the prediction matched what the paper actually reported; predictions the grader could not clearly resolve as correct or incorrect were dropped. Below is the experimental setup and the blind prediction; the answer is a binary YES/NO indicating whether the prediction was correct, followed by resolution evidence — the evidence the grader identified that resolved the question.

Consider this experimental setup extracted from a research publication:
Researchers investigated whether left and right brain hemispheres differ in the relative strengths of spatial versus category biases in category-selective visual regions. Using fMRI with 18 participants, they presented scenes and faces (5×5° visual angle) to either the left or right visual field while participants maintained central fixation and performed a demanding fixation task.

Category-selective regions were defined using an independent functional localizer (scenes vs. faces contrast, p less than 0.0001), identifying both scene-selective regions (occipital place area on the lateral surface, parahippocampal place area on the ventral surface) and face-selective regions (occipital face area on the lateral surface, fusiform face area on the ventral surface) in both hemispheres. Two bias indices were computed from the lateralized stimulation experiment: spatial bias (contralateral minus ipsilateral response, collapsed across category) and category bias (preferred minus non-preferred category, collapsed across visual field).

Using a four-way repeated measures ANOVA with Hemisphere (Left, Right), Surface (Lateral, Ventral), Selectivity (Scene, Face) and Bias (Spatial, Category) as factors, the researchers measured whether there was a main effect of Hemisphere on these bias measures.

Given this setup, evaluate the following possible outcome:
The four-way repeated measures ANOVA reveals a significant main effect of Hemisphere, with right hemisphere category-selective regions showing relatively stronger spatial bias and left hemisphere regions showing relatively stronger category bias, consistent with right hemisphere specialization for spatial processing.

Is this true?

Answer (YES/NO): NO